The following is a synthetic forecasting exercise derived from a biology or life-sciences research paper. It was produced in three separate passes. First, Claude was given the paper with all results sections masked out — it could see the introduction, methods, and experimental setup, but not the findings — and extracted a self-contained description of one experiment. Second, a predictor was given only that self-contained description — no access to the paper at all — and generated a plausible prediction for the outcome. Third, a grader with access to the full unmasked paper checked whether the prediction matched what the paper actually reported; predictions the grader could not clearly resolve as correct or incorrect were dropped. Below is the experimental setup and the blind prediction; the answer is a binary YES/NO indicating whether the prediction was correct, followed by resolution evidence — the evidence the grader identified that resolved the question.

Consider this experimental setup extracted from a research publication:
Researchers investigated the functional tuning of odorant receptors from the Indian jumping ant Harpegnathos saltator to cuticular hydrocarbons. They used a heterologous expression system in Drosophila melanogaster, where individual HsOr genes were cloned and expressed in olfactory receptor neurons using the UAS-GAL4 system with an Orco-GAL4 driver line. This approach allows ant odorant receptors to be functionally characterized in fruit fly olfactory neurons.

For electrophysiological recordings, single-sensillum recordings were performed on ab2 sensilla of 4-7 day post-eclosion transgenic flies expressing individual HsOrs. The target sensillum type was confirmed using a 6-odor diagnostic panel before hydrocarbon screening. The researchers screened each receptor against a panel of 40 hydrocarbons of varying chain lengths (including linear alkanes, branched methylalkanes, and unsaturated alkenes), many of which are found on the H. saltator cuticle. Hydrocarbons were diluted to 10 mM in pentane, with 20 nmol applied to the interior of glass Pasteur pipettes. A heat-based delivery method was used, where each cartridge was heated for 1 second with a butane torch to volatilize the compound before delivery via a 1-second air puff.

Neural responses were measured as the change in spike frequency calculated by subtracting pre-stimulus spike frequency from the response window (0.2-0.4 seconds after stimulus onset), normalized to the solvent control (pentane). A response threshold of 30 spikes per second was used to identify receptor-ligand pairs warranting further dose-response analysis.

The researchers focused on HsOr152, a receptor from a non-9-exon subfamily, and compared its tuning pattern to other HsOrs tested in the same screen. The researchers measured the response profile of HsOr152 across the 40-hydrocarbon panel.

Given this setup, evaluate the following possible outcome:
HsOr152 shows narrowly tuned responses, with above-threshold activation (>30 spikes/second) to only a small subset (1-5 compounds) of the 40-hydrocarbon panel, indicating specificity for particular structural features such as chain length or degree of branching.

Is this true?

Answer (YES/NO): YES